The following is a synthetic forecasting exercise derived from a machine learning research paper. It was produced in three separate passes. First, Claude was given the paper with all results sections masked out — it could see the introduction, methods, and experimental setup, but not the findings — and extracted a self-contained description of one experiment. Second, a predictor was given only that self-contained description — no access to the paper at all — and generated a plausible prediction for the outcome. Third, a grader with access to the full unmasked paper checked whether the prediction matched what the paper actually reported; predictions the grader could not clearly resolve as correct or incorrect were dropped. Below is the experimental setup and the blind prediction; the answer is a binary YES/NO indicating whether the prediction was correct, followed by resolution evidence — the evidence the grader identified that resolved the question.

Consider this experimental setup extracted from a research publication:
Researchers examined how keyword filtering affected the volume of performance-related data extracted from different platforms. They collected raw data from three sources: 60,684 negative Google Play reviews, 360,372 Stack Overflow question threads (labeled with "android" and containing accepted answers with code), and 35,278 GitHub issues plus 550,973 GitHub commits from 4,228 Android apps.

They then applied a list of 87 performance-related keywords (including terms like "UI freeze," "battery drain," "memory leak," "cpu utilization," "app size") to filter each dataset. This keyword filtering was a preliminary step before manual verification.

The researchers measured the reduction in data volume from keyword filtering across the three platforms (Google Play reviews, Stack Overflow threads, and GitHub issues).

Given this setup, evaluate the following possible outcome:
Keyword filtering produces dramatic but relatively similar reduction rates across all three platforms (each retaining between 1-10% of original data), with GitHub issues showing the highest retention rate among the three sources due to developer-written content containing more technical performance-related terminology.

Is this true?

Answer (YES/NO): NO